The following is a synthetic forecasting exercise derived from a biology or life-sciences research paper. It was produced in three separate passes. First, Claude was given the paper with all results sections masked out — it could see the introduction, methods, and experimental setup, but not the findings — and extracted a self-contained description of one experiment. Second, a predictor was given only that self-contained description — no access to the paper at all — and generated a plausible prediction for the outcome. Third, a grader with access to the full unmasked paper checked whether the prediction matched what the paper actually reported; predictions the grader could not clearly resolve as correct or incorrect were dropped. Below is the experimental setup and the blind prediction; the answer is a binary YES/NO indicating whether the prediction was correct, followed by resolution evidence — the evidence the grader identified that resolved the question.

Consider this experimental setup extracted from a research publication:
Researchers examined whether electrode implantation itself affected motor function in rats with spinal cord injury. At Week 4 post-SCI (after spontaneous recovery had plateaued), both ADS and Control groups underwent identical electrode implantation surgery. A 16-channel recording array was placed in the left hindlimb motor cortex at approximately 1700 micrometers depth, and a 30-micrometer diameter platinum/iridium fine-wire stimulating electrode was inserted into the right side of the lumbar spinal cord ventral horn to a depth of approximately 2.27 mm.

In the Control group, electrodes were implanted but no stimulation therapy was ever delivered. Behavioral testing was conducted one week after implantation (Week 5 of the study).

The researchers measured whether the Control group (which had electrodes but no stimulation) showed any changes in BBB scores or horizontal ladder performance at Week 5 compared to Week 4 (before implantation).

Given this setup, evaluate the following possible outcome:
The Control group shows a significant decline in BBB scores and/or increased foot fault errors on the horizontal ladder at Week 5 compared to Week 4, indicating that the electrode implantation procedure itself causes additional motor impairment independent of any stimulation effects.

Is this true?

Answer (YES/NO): YES